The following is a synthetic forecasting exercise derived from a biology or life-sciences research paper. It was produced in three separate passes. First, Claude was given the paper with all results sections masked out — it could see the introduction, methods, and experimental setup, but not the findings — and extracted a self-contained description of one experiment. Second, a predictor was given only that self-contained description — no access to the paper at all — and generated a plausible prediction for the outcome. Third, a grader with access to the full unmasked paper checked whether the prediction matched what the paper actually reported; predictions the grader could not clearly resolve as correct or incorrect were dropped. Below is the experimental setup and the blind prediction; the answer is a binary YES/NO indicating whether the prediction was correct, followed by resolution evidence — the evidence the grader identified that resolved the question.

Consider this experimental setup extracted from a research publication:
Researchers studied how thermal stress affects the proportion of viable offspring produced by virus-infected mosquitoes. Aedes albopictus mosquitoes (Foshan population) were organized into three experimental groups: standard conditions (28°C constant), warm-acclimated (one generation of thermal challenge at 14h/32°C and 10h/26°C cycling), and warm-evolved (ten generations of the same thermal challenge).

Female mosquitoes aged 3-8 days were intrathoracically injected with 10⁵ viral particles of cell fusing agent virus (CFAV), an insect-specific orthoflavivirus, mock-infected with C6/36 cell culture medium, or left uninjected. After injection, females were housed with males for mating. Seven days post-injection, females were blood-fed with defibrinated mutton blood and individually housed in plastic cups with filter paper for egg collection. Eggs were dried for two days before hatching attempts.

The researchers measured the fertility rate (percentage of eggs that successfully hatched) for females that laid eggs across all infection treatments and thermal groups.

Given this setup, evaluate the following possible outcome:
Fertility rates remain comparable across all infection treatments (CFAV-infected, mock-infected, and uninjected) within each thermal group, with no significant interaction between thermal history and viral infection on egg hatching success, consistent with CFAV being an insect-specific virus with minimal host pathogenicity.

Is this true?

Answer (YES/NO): NO